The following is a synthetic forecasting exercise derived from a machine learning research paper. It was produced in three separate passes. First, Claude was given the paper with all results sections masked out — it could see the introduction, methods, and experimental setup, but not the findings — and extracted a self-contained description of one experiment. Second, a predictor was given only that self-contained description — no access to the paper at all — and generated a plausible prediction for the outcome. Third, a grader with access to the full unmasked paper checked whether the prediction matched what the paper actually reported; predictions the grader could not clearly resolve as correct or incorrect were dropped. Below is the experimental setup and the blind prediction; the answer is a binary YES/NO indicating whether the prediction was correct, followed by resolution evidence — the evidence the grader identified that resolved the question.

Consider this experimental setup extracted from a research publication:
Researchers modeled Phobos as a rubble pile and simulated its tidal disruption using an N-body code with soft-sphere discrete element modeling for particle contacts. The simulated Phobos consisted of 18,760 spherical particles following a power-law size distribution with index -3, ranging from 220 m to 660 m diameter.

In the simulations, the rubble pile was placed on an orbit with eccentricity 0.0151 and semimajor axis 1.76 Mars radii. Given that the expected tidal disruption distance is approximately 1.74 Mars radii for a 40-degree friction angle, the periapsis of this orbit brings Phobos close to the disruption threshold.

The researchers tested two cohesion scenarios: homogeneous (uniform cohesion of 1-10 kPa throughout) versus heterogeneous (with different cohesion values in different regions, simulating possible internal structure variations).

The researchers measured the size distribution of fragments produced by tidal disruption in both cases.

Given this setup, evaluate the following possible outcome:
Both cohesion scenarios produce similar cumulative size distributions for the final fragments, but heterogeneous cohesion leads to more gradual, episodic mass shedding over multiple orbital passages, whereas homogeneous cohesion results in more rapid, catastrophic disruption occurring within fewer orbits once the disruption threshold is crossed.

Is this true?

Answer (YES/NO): NO